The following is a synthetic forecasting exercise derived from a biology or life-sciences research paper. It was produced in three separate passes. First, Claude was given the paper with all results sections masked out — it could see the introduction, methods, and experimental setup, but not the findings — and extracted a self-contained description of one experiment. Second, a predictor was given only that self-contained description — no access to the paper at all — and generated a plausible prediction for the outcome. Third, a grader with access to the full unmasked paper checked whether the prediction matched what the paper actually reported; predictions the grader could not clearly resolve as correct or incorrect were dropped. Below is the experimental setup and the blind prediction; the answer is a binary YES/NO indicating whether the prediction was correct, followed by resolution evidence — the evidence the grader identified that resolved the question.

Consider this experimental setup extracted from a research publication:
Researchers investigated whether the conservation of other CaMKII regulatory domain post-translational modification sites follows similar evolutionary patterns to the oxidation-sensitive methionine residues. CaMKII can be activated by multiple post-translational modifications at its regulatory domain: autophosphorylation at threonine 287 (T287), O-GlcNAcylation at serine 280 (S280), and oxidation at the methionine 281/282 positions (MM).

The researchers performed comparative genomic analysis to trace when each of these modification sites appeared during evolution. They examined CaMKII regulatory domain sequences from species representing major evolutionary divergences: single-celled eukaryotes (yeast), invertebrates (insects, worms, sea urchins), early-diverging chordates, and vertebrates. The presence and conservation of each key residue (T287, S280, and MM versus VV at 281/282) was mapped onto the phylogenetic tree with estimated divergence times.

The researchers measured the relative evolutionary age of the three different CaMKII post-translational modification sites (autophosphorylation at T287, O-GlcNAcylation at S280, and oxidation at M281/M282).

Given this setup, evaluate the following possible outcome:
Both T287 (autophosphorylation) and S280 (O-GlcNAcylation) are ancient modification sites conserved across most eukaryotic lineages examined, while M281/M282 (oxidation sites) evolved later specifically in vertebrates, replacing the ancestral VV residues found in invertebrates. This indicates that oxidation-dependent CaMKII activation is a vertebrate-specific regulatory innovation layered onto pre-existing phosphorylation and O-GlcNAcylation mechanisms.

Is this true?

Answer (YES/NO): YES